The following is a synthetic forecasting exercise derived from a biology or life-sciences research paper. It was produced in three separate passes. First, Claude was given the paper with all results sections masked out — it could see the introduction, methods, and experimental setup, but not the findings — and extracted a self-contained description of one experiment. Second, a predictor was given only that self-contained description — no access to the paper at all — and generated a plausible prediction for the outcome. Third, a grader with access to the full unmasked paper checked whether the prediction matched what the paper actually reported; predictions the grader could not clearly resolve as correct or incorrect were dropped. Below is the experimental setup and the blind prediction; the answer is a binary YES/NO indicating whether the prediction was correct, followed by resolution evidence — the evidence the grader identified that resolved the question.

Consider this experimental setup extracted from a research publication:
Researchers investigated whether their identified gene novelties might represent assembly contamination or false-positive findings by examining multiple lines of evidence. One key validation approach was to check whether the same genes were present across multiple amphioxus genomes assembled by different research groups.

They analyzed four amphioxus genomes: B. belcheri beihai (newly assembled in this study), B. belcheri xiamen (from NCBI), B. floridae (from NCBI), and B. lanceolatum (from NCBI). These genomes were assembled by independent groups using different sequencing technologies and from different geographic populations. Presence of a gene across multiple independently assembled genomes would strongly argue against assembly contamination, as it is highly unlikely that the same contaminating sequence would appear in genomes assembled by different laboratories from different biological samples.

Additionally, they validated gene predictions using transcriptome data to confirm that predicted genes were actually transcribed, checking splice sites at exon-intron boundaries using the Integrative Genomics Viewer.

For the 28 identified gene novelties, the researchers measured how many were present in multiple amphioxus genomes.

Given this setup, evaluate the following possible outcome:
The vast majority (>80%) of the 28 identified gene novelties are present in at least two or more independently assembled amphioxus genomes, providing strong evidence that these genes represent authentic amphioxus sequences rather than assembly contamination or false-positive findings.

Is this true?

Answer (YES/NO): YES